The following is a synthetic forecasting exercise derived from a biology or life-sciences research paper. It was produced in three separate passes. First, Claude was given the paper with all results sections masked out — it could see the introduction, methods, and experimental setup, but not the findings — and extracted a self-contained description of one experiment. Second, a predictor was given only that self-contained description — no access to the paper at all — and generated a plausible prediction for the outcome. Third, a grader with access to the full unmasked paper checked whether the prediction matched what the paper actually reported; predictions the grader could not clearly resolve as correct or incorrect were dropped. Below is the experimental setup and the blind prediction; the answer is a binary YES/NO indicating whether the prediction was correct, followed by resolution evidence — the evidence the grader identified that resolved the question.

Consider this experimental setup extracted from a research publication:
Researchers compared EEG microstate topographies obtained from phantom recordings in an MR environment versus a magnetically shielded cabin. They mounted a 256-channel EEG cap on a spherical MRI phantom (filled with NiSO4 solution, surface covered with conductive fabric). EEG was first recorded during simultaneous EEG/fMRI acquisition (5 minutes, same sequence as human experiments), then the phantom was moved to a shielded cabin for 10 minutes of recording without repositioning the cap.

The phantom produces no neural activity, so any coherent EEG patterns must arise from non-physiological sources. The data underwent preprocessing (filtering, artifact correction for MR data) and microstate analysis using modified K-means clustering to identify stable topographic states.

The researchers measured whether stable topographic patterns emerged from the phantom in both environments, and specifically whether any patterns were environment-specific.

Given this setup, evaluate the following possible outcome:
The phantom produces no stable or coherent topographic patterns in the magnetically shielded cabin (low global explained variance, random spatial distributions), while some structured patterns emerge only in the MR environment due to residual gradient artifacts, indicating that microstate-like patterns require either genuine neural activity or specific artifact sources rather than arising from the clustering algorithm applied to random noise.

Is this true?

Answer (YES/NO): NO